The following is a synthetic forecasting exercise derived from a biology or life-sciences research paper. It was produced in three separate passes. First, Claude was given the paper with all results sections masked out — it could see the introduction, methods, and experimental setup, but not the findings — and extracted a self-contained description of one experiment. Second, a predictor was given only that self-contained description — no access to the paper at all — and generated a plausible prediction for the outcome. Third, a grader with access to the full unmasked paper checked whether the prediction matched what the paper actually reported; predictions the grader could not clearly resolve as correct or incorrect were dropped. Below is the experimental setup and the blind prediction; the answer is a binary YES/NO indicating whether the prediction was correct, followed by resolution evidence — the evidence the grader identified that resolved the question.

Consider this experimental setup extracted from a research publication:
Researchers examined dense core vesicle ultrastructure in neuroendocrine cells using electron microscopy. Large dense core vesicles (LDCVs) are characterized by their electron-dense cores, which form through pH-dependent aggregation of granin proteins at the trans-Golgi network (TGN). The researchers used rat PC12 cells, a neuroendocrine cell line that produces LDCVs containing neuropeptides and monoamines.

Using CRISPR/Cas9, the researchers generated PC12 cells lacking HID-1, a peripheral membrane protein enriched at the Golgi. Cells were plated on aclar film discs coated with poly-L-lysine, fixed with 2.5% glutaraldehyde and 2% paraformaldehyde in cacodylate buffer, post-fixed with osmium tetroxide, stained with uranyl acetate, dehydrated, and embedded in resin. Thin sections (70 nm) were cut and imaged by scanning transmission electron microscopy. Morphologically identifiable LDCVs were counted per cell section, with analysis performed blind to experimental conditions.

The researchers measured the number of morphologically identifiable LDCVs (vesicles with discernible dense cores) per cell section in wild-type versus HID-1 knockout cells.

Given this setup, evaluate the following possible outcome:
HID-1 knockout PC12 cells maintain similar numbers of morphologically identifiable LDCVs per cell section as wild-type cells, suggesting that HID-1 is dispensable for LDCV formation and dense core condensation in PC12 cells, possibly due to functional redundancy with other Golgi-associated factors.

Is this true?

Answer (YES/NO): NO